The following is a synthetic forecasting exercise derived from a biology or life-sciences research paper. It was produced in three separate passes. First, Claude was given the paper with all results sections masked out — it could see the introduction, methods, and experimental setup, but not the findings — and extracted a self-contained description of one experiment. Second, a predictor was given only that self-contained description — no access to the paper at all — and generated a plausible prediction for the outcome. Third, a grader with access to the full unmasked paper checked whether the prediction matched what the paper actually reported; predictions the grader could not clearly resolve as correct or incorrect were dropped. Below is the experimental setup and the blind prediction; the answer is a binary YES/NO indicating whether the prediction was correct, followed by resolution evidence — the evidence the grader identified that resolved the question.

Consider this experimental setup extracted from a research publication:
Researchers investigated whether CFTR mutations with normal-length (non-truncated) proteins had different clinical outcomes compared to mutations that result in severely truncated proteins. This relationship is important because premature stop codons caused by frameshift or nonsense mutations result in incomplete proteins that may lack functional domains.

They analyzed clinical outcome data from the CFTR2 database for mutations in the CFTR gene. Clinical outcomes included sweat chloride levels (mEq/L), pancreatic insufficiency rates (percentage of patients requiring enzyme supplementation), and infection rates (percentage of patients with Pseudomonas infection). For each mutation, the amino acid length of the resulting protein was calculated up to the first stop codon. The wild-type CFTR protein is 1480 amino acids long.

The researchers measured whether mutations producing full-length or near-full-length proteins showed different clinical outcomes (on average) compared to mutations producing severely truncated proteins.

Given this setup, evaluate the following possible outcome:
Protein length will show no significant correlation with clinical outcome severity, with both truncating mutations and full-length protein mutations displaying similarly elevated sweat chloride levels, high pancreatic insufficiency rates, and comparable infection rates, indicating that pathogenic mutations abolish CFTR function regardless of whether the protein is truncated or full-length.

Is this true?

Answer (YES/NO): NO